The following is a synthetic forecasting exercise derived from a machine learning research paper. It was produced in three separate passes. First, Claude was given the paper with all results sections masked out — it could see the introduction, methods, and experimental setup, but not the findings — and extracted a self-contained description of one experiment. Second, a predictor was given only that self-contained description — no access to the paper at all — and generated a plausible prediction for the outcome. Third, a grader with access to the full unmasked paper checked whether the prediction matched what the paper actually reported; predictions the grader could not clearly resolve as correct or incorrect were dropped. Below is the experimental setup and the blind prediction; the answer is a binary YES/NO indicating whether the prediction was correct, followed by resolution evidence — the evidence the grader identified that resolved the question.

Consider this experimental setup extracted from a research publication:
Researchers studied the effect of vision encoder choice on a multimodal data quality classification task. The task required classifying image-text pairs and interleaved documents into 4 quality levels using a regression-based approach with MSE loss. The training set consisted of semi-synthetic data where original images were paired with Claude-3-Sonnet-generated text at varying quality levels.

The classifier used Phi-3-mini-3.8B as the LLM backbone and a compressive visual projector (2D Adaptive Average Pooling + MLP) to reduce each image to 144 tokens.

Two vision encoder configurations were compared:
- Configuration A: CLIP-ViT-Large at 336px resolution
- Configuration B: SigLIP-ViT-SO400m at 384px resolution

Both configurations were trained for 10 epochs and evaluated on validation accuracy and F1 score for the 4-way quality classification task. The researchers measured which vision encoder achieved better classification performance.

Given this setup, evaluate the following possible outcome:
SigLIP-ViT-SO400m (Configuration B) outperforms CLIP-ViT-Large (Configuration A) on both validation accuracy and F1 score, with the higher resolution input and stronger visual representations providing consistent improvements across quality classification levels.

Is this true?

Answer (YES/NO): YES